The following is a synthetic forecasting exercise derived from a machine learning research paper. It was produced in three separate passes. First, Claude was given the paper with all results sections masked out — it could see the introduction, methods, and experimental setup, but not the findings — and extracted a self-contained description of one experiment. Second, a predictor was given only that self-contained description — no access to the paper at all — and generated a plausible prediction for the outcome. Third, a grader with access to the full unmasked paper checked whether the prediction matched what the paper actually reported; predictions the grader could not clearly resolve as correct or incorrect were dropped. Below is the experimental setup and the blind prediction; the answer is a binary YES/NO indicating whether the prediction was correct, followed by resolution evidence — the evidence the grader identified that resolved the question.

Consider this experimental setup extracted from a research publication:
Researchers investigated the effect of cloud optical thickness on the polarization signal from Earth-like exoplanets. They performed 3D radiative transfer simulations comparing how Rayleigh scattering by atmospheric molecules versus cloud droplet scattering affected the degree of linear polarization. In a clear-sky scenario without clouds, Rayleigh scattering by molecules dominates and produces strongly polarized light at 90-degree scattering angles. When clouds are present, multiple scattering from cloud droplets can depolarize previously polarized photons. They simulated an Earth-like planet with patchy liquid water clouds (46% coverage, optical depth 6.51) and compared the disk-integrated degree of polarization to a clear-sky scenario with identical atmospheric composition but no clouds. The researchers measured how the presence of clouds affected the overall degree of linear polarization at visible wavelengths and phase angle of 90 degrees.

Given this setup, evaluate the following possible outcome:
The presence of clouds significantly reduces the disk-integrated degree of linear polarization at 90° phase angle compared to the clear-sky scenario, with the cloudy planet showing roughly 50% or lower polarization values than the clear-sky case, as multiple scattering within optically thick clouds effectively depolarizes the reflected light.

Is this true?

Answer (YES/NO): YES